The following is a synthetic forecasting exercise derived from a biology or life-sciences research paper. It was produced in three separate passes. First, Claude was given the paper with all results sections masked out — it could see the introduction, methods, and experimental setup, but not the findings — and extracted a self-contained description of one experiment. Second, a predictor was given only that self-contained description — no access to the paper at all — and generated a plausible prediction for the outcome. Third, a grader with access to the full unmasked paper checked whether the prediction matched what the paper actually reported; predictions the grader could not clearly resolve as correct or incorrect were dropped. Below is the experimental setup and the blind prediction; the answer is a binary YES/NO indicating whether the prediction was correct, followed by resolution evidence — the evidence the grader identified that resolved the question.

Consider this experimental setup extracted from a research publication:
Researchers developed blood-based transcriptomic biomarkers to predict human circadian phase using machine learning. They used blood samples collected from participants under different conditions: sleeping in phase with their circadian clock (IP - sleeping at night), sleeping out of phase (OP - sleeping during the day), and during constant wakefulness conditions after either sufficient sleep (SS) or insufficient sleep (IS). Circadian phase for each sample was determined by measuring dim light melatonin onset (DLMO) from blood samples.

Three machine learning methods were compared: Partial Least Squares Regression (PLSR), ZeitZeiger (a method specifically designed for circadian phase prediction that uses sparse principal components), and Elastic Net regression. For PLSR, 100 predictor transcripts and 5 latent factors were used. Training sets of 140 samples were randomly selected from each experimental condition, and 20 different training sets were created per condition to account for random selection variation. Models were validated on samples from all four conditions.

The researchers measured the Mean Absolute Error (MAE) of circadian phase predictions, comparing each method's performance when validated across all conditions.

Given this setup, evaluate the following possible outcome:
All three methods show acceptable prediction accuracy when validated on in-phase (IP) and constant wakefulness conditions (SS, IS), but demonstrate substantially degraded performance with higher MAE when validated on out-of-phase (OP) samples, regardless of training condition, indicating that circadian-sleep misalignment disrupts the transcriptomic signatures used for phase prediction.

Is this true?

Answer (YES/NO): NO